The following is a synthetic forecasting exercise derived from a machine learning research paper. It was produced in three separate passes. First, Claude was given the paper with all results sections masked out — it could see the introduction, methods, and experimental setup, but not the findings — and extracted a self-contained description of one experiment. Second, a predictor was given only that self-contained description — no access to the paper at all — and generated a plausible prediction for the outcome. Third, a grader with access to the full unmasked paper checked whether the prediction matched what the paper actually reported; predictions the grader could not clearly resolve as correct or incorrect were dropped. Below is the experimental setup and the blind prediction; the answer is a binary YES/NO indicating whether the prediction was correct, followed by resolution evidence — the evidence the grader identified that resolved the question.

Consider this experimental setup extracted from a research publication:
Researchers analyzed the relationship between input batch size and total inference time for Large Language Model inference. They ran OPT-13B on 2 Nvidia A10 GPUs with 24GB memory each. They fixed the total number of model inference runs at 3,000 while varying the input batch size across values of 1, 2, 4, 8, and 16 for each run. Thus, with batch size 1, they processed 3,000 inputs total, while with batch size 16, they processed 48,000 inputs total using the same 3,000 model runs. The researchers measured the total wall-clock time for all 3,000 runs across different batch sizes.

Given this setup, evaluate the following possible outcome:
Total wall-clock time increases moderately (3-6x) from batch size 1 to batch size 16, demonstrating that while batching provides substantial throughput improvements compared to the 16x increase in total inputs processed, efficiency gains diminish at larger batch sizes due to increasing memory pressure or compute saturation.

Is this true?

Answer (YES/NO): NO